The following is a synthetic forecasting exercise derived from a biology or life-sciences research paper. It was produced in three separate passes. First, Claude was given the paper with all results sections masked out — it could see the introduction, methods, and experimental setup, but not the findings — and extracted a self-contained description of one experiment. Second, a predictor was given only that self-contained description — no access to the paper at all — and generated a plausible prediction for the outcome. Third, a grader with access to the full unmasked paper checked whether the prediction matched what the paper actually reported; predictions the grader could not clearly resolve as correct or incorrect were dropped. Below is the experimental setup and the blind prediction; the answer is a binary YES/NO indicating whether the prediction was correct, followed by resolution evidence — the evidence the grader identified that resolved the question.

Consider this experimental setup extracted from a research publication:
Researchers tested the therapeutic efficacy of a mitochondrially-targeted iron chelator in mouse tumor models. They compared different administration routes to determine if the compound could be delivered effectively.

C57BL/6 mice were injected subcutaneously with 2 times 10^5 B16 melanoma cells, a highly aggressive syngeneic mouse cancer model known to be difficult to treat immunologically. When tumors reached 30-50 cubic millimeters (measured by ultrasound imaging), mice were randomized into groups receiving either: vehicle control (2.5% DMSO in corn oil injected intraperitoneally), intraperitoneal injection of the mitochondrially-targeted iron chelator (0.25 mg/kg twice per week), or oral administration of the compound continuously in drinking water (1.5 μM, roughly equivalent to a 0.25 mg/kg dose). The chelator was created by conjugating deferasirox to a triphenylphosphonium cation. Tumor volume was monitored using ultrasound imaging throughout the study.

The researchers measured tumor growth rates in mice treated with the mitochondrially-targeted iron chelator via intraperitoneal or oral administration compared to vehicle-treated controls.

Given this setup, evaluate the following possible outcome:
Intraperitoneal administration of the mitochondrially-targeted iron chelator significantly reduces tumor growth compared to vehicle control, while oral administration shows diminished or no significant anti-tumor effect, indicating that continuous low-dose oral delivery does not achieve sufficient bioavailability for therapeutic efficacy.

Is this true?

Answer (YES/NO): NO